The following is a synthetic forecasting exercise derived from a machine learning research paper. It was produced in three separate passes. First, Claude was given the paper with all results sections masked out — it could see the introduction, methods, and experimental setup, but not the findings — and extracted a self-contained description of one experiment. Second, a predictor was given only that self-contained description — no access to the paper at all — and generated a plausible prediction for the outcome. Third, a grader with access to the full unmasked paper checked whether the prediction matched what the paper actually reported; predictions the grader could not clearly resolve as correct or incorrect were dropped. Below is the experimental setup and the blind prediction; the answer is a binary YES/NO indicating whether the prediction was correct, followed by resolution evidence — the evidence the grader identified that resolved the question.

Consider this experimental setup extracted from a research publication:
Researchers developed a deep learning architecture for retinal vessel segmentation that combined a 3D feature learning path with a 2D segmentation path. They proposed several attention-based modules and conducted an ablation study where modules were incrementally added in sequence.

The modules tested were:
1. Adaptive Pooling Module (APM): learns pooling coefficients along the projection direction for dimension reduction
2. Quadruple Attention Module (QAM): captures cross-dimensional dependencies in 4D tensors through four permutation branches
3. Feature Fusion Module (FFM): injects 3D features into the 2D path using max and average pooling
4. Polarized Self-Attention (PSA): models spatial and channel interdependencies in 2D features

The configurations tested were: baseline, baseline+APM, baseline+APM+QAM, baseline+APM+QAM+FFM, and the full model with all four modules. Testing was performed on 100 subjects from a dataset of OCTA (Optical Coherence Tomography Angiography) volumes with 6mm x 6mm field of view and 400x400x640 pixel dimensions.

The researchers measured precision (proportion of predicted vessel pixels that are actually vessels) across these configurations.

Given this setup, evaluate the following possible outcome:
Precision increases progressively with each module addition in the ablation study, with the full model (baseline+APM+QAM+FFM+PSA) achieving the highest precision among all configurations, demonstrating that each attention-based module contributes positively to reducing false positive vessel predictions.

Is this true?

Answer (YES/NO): NO